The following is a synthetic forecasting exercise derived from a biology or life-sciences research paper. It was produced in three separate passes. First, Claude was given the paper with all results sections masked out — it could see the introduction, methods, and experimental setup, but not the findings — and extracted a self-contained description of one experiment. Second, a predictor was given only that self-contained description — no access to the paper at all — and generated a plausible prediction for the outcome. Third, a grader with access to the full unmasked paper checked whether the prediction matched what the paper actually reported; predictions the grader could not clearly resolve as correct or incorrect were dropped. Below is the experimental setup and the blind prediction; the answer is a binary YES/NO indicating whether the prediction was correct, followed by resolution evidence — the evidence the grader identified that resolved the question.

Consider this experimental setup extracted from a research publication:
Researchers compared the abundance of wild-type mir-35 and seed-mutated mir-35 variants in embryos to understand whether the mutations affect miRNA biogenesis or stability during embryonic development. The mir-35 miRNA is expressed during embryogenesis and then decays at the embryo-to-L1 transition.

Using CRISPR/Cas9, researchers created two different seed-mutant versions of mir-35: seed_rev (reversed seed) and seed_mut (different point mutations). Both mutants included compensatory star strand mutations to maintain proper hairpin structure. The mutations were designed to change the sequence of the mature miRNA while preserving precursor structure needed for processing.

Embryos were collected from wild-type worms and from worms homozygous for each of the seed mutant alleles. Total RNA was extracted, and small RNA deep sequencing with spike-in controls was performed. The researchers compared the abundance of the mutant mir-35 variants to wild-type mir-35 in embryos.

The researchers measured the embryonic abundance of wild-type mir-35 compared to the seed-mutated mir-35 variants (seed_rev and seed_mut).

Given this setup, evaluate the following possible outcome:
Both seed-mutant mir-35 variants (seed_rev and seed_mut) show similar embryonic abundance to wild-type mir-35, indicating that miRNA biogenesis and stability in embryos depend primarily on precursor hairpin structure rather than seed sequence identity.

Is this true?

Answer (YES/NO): NO